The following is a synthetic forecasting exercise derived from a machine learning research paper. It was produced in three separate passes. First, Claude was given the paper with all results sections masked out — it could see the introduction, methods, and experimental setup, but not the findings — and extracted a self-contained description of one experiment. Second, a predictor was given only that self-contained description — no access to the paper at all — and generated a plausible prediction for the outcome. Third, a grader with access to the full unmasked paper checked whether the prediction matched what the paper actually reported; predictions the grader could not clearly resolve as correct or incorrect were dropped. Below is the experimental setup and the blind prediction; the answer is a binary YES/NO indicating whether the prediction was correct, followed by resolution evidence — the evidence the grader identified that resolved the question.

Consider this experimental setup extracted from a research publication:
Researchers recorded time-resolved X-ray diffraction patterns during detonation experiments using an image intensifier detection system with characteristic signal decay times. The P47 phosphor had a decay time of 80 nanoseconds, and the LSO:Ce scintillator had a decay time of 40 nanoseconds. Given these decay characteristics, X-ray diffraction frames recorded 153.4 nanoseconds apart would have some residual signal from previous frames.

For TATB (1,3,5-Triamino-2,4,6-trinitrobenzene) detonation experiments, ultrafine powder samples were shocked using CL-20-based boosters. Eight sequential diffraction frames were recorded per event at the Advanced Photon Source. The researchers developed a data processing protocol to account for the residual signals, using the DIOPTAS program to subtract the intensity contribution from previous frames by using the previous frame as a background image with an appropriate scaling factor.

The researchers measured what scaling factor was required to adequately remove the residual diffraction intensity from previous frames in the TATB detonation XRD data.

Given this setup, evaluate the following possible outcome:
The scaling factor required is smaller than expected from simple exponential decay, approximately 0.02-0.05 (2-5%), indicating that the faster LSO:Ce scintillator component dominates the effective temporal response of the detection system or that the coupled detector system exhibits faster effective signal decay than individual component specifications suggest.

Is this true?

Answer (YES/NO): NO